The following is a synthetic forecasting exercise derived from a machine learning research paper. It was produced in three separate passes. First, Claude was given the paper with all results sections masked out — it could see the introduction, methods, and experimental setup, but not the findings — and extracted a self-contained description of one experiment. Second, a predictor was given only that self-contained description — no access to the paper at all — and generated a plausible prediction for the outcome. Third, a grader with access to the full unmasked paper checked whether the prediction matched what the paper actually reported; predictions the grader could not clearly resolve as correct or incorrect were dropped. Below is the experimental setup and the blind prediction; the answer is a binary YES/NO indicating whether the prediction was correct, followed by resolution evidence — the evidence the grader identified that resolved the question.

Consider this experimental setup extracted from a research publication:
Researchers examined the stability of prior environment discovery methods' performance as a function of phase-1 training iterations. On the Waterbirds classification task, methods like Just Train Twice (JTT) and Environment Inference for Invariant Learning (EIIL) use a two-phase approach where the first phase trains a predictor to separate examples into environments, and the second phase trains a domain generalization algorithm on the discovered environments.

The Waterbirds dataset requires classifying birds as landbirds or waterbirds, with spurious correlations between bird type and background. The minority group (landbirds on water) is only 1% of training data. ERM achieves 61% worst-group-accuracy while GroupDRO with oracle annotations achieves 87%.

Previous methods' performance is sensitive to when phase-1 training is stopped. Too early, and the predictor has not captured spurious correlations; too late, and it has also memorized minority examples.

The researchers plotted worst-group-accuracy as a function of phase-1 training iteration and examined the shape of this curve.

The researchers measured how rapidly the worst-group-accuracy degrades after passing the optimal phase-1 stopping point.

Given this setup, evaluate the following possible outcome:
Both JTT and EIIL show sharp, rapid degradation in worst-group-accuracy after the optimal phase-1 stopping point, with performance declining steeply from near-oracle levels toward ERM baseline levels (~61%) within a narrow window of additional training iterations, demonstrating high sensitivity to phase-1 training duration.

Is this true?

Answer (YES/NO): NO